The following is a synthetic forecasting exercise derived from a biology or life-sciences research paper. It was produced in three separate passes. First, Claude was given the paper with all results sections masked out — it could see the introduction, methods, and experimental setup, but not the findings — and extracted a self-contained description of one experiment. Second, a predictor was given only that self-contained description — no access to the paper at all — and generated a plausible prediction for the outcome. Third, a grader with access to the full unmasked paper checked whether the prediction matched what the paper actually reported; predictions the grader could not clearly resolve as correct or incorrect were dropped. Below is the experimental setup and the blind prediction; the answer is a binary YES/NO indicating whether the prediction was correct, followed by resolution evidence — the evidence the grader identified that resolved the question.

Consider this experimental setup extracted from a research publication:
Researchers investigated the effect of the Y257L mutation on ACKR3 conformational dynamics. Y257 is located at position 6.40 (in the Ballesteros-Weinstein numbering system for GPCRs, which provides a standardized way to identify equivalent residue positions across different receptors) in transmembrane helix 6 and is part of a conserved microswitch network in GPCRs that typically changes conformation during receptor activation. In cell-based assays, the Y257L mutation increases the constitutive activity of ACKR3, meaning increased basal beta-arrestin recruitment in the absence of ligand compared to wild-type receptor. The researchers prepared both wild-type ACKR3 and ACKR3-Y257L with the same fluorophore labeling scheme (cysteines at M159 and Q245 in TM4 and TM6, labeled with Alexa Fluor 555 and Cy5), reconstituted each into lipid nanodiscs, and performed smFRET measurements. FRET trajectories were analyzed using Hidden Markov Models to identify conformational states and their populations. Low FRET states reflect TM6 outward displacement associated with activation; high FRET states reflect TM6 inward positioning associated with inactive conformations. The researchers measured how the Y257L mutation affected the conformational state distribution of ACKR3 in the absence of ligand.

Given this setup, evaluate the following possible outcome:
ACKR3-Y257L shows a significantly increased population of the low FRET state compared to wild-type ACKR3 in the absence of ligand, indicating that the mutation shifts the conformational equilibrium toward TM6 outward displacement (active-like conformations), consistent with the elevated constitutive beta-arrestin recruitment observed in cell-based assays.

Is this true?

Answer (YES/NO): NO